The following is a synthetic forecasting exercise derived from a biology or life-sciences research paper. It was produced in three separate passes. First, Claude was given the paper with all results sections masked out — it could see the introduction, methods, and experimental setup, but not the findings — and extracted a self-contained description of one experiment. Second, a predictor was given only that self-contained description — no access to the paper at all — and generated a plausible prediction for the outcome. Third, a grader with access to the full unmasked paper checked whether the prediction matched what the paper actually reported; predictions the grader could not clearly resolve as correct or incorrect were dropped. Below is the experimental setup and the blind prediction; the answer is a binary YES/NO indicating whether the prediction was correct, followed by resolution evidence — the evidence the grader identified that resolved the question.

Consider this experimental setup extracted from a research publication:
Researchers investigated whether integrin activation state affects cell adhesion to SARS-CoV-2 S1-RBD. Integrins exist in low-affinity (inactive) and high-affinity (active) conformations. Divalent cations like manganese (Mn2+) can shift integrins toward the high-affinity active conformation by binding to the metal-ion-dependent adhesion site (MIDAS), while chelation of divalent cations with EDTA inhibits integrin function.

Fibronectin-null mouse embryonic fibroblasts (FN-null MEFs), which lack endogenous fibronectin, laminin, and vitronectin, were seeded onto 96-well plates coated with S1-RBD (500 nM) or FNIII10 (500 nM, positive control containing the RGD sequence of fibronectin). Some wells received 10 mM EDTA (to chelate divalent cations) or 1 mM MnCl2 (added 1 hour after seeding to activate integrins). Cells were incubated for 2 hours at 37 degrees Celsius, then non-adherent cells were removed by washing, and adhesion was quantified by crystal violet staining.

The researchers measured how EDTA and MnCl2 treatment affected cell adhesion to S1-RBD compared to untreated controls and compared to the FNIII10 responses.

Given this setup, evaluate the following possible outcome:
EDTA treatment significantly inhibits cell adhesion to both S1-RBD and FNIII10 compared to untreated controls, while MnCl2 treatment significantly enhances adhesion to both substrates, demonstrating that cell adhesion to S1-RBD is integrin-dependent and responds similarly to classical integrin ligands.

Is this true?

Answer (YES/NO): NO